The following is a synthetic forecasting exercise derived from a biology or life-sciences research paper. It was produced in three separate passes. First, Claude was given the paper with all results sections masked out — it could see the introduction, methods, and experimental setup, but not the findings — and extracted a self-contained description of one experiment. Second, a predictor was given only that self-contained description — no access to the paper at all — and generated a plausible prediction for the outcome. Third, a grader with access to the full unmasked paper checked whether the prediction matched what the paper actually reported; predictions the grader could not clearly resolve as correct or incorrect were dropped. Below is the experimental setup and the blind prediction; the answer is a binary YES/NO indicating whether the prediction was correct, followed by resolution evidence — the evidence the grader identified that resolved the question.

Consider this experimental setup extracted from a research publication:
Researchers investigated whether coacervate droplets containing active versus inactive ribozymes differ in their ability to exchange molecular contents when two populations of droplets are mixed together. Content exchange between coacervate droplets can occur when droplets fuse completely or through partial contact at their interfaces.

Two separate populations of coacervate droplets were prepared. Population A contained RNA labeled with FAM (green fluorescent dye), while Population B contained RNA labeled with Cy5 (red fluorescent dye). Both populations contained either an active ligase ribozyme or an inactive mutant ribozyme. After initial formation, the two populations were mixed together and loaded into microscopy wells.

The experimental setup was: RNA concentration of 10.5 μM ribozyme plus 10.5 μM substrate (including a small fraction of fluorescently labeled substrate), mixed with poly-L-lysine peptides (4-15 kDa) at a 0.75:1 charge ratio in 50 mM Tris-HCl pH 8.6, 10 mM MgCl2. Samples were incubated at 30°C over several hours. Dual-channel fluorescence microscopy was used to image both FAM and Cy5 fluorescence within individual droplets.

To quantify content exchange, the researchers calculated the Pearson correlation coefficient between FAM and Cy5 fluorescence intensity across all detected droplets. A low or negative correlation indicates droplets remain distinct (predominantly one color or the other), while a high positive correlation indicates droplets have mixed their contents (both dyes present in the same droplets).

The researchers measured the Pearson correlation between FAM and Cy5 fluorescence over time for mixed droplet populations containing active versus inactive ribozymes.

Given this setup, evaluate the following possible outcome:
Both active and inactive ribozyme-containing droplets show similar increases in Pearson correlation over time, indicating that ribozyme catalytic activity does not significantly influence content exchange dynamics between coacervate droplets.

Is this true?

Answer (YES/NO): NO